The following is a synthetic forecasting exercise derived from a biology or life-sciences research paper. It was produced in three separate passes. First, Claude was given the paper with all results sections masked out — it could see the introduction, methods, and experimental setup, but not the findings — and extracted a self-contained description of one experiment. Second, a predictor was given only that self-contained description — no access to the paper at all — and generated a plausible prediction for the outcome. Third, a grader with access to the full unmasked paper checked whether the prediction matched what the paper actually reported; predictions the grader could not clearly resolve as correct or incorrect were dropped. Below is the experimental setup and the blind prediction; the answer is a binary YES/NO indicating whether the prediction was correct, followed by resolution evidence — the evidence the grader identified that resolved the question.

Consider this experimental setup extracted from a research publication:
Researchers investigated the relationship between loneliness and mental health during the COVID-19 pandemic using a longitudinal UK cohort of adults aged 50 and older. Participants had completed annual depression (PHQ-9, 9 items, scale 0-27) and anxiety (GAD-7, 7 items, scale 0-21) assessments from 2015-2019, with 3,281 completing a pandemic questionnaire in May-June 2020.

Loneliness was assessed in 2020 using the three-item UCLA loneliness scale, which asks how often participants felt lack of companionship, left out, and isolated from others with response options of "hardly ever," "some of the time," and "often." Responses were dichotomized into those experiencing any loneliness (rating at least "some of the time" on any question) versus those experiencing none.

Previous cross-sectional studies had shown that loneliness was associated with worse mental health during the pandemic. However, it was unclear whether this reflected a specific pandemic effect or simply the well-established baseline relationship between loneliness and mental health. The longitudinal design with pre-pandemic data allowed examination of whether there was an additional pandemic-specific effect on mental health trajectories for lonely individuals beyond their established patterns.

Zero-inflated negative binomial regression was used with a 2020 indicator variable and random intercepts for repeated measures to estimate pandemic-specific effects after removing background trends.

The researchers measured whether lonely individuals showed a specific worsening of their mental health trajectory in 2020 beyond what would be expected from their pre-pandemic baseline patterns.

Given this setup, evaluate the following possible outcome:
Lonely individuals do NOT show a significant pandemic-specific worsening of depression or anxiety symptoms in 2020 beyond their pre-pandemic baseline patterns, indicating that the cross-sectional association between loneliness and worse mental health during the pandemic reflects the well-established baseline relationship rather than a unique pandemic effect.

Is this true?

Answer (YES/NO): NO